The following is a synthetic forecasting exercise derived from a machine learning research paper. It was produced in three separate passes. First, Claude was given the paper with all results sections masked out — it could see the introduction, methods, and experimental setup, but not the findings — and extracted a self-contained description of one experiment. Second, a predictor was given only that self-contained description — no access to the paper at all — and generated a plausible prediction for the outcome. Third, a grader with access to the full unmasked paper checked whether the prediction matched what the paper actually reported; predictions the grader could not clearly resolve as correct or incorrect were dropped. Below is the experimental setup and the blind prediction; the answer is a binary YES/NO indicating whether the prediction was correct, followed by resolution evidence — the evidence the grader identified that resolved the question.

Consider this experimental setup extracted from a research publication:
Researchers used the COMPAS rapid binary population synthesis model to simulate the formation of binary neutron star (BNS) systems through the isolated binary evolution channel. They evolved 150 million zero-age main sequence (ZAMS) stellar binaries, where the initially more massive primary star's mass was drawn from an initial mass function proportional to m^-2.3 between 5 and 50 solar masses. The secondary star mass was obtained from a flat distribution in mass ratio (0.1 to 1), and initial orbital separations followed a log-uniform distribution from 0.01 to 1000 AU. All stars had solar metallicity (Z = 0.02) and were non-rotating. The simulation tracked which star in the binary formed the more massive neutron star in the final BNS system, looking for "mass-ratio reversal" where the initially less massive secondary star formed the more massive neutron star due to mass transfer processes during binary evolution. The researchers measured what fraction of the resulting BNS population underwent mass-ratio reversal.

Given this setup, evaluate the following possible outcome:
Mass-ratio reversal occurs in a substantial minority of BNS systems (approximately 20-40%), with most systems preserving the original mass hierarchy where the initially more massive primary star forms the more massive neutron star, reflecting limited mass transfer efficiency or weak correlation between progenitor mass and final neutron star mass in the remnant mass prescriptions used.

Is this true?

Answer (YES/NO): NO